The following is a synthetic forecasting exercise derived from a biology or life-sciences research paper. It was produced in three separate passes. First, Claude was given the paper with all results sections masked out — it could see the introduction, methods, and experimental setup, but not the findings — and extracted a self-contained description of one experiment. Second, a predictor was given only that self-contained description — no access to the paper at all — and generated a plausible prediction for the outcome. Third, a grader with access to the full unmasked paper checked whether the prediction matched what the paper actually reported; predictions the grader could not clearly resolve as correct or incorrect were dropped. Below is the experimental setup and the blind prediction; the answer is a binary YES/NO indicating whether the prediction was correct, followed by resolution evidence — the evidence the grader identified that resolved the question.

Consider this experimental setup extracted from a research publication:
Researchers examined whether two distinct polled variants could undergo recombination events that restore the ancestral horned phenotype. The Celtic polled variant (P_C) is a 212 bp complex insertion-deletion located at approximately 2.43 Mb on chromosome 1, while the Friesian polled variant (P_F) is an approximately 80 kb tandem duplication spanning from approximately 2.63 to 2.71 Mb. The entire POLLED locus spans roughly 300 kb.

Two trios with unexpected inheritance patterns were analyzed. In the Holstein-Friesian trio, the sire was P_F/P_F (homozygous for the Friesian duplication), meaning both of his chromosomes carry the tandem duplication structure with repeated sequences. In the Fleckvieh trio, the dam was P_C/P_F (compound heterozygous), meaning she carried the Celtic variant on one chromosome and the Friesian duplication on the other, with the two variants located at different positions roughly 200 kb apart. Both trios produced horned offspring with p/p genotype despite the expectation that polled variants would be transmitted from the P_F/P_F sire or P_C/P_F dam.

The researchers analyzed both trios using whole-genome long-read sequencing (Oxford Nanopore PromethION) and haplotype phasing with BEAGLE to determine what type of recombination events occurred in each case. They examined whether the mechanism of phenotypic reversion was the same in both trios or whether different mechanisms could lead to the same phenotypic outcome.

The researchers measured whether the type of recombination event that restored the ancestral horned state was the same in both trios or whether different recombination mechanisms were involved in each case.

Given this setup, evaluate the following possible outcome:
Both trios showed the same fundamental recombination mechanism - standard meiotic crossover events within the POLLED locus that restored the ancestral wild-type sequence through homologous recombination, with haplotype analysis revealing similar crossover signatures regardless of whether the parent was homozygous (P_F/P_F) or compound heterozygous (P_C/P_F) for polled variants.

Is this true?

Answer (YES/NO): NO